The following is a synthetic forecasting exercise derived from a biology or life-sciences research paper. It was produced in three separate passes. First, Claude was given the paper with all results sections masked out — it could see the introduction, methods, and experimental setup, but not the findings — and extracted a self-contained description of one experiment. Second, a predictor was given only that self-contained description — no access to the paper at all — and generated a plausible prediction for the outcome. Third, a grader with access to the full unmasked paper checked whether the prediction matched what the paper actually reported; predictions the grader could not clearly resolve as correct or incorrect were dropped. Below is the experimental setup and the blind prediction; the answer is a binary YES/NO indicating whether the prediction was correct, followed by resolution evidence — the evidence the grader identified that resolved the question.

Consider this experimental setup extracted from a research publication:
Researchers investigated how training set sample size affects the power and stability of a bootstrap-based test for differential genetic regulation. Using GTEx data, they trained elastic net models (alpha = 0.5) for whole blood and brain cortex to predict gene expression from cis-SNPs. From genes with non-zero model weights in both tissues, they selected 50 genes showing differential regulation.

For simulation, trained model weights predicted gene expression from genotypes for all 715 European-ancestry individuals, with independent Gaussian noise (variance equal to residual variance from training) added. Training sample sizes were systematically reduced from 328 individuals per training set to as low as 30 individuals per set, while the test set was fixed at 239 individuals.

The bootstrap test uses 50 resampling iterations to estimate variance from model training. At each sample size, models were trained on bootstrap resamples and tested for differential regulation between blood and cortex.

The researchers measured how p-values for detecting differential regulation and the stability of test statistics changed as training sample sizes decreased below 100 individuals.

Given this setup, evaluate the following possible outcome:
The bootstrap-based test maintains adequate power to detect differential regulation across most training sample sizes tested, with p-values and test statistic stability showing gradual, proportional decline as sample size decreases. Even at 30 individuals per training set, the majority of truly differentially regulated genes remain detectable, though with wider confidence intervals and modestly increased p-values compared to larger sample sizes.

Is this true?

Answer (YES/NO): NO